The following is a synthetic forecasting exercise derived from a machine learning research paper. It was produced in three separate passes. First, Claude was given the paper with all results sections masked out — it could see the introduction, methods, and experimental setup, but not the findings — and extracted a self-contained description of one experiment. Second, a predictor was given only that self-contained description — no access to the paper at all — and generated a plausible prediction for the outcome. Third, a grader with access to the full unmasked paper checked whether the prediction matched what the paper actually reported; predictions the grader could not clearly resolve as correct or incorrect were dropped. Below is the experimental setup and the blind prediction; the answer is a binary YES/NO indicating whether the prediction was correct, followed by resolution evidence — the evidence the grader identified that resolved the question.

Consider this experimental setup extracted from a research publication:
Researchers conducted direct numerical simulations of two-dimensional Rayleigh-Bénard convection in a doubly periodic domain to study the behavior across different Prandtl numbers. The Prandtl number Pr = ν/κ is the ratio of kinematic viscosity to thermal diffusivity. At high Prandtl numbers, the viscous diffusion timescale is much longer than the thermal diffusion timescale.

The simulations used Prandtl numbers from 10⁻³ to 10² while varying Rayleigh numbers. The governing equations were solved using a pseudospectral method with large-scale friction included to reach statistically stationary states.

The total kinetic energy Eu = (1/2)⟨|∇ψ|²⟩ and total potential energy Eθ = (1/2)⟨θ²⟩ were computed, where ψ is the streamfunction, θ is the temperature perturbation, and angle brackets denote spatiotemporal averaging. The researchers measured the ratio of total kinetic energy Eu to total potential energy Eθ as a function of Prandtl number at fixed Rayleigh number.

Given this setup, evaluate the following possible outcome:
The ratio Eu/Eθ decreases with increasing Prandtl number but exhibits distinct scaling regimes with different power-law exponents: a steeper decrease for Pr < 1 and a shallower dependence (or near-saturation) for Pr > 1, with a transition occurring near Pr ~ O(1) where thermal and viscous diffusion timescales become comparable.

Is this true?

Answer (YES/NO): NO